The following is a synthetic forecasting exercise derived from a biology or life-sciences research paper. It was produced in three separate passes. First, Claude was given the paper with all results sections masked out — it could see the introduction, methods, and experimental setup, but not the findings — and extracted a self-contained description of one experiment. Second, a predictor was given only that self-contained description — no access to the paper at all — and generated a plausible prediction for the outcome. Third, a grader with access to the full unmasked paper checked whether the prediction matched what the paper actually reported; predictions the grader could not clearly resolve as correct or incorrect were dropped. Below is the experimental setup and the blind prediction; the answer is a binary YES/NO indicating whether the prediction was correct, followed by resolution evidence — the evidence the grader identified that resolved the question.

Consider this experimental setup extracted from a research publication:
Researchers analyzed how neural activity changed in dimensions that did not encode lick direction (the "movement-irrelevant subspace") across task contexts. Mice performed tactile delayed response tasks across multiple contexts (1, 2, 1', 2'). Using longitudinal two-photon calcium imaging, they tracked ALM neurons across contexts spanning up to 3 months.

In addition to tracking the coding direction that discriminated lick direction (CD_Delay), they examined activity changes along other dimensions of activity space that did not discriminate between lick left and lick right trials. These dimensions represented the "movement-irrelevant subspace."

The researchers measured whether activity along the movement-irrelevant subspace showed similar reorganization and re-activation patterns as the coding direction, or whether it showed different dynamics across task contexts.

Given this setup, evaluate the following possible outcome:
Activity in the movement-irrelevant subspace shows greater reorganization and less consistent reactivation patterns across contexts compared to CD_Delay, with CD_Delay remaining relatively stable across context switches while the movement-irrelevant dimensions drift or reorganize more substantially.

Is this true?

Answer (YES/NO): YES